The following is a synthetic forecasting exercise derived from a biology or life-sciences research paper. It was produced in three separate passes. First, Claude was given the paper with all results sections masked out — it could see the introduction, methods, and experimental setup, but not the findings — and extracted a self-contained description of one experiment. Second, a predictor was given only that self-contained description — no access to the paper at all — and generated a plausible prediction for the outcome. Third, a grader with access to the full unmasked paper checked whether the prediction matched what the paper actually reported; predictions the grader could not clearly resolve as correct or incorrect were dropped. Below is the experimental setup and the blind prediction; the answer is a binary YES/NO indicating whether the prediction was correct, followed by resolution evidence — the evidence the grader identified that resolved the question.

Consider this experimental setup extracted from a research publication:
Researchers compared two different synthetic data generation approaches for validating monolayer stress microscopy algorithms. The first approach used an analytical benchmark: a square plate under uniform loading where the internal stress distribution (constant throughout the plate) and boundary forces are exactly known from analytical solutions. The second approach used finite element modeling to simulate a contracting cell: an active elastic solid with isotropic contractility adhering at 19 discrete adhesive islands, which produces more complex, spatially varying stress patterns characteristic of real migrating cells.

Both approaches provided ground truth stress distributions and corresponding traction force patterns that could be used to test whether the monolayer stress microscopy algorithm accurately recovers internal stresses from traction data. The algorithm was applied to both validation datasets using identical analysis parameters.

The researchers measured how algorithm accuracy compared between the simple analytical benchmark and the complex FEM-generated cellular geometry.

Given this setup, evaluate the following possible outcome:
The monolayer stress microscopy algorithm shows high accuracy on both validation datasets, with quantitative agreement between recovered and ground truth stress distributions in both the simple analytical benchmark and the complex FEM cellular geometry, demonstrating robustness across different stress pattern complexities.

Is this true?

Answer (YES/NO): YES